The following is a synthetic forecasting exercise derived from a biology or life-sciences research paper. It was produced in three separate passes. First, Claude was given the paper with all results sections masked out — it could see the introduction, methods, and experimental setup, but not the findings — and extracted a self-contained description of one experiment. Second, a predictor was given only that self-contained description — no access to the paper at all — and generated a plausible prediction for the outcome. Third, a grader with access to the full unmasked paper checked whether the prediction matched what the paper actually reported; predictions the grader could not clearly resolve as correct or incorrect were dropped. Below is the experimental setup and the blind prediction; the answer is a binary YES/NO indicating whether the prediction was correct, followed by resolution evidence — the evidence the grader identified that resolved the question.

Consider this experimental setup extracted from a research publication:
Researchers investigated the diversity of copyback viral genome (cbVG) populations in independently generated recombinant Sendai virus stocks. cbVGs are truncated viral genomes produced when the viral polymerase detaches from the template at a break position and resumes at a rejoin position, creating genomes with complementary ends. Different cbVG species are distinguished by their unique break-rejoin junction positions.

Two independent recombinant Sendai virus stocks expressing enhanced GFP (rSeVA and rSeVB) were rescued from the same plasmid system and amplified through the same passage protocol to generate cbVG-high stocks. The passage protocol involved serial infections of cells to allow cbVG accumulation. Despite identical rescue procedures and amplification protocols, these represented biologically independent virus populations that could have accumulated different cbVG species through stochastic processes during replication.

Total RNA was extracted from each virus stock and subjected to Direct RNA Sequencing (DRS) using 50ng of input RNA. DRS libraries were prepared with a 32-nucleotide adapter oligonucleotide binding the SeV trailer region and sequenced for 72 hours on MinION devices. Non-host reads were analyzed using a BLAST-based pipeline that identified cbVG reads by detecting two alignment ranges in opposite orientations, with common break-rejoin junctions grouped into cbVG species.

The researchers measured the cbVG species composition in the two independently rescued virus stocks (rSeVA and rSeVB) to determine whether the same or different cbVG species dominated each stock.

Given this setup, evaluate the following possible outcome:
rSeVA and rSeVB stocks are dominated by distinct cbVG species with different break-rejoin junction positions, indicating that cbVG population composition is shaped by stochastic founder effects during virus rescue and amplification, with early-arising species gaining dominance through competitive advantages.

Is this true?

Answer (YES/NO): YES